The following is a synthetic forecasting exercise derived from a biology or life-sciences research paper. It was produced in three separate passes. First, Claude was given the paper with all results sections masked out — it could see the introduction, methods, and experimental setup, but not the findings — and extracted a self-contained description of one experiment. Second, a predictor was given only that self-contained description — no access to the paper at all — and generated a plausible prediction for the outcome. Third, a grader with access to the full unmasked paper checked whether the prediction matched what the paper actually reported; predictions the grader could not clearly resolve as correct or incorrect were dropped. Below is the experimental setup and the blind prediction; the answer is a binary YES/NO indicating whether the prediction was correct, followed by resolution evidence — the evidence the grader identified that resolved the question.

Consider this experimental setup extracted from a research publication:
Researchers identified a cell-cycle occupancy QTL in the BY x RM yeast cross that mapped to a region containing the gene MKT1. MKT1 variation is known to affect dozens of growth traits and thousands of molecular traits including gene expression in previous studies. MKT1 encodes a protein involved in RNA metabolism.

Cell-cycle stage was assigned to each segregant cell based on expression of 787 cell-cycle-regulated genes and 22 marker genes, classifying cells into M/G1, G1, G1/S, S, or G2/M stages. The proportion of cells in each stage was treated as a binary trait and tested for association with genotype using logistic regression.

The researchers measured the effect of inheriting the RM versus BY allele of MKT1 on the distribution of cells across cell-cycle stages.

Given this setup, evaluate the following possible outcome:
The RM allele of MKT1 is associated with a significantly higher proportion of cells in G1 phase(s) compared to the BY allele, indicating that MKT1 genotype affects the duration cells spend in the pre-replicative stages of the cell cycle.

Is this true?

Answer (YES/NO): YES